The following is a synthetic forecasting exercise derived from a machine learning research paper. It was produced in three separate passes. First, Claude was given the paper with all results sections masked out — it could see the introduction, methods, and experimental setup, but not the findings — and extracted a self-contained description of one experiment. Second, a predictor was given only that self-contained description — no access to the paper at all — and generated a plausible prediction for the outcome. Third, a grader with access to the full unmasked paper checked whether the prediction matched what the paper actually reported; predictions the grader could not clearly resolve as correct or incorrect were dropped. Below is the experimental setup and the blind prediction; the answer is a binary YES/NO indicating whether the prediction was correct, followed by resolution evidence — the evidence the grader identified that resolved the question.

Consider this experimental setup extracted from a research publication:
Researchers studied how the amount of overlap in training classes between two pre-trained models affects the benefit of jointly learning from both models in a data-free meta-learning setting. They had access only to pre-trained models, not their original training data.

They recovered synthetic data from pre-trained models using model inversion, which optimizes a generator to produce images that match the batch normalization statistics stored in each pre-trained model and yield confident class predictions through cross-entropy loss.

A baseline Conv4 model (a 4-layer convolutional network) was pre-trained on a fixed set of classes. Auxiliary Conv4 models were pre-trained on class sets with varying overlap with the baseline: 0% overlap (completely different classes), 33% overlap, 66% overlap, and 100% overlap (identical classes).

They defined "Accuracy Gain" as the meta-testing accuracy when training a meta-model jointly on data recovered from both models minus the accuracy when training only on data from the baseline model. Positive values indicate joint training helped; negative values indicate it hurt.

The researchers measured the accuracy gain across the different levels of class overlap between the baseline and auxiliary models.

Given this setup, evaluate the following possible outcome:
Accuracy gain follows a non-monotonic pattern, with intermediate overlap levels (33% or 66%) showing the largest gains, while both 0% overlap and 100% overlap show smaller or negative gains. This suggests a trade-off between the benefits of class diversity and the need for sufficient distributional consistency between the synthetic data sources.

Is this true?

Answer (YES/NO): YES